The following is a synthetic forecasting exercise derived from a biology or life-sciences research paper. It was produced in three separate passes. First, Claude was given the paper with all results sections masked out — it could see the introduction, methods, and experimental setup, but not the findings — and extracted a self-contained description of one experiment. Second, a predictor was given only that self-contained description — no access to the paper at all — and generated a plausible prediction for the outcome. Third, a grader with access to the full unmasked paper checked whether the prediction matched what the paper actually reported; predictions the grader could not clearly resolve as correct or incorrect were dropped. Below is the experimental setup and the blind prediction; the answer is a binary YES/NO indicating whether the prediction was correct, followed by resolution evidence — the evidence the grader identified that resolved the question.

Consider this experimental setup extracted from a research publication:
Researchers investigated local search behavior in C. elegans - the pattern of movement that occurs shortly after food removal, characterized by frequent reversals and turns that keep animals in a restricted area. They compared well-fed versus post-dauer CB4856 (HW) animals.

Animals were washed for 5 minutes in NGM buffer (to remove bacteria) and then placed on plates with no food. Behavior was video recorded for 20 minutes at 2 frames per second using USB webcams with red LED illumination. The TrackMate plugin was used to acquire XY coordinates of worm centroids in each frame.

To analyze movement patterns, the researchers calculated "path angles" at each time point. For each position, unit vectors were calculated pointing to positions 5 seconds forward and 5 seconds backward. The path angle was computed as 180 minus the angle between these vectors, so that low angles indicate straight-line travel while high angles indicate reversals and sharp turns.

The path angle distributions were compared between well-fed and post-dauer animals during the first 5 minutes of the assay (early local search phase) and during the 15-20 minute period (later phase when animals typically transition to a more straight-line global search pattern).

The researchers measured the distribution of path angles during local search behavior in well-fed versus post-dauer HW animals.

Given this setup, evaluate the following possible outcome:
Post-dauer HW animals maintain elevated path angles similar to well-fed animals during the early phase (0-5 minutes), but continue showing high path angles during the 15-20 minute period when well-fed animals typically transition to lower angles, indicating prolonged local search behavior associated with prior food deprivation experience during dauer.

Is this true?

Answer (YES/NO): YES